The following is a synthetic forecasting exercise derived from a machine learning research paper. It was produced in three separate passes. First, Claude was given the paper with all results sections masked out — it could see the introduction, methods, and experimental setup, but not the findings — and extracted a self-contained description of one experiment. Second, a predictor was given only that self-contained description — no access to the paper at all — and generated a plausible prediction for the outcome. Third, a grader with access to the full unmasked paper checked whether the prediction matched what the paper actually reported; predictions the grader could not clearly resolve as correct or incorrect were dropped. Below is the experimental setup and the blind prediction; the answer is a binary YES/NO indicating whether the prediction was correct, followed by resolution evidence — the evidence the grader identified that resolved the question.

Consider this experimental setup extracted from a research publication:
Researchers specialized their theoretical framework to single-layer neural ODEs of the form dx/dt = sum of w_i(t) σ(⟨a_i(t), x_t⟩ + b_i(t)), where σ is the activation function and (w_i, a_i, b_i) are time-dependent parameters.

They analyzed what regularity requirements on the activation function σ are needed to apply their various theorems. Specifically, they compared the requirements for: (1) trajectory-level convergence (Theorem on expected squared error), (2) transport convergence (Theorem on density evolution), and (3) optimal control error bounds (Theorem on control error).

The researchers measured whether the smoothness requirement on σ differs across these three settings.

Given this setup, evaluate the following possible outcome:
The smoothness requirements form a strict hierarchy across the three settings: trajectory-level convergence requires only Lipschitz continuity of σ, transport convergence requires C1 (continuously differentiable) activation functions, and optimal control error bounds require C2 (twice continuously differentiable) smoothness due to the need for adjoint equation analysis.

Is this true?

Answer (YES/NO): NO